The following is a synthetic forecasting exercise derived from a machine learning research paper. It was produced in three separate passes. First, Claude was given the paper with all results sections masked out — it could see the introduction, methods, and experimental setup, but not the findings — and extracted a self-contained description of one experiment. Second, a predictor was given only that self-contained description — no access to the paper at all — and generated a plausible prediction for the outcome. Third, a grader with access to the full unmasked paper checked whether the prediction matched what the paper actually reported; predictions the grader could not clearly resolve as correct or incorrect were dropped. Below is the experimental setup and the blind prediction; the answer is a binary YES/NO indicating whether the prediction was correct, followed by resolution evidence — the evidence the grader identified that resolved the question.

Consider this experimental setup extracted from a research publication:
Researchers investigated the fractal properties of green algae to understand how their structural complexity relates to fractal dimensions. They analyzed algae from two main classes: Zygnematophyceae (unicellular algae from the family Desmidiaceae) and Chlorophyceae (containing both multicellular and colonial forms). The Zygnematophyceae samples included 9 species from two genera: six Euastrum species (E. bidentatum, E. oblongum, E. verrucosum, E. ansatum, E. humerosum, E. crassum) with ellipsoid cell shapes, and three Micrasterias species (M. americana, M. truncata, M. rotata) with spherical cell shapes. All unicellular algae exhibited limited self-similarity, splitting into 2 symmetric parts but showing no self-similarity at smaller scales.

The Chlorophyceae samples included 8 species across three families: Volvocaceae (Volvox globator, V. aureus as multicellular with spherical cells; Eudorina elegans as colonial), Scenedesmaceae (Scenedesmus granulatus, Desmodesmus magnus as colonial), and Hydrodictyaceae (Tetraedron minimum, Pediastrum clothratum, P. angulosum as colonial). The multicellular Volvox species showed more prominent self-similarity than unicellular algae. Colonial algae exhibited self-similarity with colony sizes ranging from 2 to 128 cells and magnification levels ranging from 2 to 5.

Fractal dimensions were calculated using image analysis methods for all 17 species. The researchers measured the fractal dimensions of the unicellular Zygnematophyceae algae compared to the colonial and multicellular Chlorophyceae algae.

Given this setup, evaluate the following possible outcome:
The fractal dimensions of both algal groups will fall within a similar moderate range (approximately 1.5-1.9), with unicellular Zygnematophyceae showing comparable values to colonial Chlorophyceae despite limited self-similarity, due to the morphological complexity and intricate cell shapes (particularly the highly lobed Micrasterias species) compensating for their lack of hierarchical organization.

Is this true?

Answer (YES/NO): NO